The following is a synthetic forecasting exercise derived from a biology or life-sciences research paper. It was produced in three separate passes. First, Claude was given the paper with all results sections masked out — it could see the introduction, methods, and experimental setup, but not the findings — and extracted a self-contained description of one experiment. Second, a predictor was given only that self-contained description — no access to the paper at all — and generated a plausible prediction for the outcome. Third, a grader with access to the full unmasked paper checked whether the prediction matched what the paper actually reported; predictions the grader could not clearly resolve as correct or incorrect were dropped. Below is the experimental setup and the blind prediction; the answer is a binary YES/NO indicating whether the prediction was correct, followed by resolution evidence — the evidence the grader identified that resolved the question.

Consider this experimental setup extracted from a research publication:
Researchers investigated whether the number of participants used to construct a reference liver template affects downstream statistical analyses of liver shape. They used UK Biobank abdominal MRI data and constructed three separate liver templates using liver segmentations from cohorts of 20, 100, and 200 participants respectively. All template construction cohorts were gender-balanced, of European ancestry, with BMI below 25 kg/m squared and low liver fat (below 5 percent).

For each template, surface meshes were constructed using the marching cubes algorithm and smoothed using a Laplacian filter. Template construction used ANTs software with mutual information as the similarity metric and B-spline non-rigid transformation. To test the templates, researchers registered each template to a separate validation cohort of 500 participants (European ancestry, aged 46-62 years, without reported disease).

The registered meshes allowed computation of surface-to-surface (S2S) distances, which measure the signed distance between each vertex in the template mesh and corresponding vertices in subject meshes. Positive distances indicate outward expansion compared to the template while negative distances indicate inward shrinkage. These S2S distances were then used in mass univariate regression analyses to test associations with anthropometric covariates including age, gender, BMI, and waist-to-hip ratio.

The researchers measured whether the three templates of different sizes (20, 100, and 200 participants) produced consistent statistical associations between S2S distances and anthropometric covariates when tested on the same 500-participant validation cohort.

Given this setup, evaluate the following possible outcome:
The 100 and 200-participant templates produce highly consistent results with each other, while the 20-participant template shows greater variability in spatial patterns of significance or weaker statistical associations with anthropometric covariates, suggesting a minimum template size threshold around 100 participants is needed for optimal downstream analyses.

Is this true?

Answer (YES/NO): NO